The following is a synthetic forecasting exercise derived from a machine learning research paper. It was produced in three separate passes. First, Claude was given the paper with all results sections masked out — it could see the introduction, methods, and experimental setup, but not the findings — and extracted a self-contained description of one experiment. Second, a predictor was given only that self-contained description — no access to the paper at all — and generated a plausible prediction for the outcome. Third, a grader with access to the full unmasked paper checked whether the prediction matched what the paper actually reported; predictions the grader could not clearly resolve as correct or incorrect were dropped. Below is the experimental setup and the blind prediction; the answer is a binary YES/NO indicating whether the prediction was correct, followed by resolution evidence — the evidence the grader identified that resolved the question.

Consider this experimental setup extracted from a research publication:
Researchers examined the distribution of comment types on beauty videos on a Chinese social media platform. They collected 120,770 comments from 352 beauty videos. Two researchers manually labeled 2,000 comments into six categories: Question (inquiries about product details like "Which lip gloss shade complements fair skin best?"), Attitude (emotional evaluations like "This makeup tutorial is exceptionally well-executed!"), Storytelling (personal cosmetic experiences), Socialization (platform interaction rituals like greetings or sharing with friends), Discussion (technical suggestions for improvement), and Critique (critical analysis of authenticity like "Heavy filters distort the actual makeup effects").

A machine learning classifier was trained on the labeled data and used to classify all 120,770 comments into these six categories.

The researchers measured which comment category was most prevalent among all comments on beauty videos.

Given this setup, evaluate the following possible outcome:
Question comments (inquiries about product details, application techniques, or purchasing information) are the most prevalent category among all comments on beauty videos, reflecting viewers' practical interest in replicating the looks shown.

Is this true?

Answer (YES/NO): YES